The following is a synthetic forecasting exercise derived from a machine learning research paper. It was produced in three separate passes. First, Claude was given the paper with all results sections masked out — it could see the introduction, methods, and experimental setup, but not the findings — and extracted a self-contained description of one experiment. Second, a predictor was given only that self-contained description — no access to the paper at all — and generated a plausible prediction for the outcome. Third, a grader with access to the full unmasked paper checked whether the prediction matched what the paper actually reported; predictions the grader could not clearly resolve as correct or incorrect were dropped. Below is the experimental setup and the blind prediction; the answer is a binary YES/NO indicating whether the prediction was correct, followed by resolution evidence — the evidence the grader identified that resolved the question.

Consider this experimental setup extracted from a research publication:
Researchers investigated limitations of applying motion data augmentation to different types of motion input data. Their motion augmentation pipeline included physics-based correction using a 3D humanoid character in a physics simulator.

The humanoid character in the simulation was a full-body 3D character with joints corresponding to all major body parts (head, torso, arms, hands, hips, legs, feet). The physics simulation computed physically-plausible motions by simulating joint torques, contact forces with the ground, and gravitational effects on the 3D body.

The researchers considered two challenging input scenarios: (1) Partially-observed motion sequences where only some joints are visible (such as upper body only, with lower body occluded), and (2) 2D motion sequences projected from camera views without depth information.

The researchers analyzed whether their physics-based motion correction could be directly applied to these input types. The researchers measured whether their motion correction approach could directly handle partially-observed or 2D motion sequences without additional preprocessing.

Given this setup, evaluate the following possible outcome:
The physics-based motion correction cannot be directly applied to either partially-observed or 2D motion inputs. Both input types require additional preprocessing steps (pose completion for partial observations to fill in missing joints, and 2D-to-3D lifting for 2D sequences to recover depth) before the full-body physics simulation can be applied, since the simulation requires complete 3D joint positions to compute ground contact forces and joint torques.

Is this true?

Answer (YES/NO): YES